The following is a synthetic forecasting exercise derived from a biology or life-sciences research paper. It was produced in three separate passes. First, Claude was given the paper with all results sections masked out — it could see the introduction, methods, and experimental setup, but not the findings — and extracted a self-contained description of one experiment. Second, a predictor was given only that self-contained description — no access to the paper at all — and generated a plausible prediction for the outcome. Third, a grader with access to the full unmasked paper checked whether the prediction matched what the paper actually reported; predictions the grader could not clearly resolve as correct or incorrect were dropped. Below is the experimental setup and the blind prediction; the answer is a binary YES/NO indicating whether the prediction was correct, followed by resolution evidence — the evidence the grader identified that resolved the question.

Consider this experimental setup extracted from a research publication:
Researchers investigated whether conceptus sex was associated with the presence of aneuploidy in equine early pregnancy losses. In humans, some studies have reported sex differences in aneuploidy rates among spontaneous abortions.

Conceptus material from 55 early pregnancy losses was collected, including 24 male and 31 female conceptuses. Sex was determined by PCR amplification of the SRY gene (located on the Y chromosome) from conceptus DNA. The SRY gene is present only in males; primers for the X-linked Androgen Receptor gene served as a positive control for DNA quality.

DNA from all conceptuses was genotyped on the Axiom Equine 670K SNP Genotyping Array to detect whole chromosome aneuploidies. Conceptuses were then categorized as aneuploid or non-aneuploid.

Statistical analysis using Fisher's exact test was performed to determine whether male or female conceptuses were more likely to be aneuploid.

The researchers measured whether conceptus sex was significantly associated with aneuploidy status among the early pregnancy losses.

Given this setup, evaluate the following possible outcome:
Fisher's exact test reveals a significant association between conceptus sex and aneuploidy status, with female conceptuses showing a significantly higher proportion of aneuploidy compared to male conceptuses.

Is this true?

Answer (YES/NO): NO